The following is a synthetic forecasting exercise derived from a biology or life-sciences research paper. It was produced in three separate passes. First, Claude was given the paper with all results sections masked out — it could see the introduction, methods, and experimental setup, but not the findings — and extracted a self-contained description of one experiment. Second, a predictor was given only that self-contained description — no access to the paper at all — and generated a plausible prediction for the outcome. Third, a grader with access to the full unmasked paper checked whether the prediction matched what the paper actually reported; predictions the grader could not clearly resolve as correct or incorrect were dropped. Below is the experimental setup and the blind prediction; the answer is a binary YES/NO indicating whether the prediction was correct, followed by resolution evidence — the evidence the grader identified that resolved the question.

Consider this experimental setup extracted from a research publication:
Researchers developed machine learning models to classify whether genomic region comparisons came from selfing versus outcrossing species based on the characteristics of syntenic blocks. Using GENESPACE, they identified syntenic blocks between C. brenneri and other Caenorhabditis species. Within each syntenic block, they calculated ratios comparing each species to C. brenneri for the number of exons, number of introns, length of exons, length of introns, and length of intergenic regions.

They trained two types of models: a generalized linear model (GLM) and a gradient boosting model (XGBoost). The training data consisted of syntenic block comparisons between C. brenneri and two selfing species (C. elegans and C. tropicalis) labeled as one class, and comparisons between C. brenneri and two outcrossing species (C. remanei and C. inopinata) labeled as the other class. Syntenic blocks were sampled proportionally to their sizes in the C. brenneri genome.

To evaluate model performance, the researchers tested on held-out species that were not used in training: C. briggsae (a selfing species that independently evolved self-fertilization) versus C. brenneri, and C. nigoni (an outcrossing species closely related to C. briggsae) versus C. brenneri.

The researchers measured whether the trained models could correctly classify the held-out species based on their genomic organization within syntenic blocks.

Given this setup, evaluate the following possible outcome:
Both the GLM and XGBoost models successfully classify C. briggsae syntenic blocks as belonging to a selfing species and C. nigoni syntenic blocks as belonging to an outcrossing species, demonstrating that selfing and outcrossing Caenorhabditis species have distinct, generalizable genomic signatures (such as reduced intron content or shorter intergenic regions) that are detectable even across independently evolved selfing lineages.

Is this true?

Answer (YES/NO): NO